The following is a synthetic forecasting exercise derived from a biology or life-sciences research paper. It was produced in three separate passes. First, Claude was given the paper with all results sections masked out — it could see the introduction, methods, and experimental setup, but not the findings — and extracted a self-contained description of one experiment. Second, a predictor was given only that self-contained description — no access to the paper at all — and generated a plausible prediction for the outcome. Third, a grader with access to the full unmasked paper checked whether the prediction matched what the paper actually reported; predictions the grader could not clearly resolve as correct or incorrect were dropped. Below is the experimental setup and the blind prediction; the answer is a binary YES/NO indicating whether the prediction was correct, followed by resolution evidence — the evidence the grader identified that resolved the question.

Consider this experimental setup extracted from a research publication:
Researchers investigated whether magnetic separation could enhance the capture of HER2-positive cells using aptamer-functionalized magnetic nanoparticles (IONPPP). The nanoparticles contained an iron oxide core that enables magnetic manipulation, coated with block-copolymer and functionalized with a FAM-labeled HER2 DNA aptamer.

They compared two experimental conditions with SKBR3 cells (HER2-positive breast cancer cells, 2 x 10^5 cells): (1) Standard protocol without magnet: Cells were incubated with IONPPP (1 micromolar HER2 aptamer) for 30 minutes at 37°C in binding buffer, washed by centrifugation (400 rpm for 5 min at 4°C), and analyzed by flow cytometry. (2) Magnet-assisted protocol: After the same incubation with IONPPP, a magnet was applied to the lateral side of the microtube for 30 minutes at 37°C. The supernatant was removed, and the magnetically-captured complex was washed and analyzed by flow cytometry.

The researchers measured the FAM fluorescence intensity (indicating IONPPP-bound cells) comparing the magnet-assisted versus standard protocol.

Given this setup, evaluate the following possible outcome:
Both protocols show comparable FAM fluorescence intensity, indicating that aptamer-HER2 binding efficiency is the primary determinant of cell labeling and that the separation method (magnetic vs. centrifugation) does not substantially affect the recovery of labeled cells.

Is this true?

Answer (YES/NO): NO